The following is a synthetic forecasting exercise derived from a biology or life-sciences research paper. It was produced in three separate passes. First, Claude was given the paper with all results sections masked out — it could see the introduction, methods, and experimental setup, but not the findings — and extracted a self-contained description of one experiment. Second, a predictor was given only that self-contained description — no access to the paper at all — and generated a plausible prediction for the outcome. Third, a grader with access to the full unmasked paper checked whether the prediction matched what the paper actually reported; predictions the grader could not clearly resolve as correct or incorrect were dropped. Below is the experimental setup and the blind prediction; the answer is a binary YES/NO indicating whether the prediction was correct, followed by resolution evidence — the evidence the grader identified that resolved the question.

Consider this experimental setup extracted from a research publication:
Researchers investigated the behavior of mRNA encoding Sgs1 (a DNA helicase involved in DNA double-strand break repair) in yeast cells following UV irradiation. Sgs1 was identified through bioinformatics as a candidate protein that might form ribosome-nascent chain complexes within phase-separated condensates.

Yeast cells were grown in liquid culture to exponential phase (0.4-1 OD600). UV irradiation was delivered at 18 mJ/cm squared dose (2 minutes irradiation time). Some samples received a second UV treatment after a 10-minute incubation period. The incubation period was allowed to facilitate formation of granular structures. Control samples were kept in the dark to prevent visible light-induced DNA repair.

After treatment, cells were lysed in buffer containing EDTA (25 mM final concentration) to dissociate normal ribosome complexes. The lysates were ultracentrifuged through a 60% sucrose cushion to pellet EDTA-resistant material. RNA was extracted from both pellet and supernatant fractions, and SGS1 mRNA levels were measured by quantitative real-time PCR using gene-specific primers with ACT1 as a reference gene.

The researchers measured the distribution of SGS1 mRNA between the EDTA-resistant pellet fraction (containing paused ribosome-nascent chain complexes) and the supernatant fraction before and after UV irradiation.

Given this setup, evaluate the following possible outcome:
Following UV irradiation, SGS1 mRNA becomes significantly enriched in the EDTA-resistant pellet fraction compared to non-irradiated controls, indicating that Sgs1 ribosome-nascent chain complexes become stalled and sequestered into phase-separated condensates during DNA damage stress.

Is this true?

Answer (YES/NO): NO